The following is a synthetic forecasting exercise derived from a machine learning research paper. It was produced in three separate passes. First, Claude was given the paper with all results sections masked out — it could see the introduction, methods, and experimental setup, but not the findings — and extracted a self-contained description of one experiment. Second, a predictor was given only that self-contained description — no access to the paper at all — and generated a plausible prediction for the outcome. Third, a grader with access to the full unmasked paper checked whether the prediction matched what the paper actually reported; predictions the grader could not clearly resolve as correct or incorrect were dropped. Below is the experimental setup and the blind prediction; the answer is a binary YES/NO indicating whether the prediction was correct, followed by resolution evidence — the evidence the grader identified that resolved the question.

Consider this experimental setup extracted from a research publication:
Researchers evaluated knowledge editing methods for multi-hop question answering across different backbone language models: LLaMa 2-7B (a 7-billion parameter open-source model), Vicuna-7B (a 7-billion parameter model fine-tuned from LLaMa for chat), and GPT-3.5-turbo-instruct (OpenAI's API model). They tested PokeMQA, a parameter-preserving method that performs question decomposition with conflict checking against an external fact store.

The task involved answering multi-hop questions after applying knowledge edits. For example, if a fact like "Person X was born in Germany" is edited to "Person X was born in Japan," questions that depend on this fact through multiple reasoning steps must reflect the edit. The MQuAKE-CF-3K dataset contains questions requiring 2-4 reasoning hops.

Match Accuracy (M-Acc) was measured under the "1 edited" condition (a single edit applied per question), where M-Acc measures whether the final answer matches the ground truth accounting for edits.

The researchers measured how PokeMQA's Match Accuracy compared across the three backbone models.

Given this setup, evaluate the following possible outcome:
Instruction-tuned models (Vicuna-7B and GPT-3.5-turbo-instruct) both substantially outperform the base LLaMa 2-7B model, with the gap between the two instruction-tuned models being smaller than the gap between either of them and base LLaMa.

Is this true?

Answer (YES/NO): NO